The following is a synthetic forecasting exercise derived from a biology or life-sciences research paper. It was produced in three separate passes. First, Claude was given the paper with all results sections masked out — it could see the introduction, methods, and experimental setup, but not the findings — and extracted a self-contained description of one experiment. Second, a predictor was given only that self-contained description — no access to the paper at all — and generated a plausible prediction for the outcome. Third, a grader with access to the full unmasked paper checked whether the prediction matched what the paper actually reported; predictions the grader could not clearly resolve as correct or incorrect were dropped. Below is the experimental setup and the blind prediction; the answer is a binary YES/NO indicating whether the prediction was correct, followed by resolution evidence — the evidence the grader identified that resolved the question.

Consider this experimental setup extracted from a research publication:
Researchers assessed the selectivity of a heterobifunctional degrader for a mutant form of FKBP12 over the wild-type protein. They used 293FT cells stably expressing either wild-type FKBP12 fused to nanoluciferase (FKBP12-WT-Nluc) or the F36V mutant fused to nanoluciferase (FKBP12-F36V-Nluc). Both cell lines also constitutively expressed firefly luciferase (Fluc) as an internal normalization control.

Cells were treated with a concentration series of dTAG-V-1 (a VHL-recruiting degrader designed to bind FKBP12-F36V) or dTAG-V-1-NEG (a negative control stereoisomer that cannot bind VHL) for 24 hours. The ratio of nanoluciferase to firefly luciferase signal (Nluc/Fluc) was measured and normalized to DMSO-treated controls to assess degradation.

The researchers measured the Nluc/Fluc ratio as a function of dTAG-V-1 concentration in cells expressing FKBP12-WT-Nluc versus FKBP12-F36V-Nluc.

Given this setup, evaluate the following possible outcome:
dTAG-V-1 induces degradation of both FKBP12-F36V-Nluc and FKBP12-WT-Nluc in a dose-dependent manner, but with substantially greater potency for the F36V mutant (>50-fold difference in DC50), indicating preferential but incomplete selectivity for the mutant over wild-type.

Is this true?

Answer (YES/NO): NO